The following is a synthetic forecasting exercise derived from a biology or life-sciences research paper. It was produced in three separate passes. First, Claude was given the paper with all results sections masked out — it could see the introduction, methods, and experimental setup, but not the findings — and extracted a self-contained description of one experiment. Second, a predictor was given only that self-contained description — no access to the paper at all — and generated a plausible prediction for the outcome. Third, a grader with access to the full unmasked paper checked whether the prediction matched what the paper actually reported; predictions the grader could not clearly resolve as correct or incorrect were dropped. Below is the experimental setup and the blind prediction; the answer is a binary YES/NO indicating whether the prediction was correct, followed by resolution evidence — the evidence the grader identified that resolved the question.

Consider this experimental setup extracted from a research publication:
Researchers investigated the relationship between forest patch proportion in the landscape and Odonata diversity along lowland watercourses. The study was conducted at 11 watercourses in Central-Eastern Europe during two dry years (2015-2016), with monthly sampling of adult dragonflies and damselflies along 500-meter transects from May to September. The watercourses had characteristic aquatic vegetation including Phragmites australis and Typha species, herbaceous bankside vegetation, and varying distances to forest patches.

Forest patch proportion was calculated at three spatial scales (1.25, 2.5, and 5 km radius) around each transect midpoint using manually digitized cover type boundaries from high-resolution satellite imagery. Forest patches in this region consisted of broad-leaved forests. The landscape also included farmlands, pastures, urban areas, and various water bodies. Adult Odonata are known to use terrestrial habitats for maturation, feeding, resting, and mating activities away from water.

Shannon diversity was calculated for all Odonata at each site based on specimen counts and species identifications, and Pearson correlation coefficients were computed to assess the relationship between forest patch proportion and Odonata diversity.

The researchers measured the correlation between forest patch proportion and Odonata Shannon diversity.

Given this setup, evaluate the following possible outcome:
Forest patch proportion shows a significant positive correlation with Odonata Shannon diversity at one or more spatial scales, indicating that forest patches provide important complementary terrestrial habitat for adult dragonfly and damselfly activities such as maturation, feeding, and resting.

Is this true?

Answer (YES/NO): NO